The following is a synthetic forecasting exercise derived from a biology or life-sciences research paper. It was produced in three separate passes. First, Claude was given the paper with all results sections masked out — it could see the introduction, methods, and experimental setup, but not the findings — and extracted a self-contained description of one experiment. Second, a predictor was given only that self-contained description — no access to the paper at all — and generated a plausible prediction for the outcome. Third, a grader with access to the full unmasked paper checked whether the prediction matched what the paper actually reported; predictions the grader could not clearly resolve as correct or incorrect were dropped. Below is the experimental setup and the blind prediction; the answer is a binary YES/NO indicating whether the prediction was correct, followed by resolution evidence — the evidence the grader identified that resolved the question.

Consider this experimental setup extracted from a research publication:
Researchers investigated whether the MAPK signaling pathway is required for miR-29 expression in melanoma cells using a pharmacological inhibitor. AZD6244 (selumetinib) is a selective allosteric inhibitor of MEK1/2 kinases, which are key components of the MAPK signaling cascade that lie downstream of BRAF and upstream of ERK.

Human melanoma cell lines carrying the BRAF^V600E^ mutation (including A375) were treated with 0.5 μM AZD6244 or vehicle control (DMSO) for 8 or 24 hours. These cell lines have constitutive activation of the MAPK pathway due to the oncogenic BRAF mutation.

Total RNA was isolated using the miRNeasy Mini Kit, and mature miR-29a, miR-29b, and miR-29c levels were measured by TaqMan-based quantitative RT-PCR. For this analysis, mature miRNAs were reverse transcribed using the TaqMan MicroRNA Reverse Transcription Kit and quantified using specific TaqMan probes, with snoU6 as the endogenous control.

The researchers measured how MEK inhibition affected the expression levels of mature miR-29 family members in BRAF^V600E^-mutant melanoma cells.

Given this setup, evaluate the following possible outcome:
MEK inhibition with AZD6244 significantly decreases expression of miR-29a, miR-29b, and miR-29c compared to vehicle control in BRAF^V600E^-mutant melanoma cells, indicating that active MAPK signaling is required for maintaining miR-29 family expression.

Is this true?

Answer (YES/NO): NO